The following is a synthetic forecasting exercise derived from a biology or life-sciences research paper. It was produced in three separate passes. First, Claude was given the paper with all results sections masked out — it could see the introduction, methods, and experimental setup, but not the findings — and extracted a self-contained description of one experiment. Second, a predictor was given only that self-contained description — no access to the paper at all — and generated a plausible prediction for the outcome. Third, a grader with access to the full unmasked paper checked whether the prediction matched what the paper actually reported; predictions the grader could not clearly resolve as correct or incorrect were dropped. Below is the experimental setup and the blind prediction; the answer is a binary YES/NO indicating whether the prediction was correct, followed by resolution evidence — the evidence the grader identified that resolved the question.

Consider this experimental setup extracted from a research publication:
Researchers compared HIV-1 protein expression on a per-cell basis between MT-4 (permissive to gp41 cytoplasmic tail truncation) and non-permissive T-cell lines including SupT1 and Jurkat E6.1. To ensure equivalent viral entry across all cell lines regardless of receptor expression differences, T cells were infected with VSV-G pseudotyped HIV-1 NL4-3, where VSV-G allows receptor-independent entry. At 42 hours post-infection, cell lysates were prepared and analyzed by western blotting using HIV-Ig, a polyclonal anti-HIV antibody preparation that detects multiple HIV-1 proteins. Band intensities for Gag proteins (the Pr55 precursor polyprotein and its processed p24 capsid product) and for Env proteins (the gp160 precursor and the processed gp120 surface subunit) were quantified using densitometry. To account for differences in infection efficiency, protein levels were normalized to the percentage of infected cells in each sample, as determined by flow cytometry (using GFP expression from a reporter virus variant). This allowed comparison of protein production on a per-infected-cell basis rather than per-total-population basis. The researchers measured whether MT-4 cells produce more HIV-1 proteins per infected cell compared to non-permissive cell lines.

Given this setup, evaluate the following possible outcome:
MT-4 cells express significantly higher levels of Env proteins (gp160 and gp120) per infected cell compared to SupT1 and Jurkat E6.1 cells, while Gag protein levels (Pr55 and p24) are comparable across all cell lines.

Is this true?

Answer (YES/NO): NO